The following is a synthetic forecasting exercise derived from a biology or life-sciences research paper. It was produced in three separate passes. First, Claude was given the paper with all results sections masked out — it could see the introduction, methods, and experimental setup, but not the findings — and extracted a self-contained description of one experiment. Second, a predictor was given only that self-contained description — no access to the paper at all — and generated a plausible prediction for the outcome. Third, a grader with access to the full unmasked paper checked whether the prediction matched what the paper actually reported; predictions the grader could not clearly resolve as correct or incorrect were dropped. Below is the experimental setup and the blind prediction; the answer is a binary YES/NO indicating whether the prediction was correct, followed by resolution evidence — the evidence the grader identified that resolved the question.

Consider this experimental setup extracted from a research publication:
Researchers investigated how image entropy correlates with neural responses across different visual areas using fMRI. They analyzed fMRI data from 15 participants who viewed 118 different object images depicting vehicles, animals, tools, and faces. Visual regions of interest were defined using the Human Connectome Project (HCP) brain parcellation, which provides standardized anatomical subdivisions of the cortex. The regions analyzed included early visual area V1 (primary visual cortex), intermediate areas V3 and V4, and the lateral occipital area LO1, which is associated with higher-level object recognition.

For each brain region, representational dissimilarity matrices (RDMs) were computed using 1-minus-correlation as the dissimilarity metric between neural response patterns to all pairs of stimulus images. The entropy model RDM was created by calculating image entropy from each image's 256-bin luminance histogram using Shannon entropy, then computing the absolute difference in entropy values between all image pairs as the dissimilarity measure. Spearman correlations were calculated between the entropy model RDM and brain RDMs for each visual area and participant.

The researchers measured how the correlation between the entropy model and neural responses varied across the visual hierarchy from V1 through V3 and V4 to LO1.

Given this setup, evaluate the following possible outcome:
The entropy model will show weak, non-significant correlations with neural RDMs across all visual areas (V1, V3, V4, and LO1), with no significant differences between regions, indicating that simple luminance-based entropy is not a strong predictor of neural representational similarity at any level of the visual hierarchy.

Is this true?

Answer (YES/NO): NO